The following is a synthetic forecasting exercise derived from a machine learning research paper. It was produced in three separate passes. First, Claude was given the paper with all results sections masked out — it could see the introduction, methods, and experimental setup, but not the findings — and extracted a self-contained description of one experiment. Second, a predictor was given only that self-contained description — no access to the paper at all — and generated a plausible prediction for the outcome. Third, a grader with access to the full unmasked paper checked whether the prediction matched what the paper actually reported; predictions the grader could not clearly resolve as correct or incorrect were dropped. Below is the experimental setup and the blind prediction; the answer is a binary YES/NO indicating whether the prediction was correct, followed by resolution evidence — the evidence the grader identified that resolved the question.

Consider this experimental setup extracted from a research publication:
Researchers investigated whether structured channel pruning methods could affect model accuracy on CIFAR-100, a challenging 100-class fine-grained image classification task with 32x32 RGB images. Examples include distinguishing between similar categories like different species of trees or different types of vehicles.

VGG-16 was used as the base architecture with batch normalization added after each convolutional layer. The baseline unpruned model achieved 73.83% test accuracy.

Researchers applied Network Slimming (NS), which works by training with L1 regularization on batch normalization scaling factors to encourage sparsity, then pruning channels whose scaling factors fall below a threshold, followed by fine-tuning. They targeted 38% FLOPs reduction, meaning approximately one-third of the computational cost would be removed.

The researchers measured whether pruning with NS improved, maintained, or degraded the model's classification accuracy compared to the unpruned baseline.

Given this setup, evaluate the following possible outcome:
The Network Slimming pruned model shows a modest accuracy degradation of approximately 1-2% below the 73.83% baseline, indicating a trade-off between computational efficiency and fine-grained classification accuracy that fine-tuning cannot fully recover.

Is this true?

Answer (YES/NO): NO